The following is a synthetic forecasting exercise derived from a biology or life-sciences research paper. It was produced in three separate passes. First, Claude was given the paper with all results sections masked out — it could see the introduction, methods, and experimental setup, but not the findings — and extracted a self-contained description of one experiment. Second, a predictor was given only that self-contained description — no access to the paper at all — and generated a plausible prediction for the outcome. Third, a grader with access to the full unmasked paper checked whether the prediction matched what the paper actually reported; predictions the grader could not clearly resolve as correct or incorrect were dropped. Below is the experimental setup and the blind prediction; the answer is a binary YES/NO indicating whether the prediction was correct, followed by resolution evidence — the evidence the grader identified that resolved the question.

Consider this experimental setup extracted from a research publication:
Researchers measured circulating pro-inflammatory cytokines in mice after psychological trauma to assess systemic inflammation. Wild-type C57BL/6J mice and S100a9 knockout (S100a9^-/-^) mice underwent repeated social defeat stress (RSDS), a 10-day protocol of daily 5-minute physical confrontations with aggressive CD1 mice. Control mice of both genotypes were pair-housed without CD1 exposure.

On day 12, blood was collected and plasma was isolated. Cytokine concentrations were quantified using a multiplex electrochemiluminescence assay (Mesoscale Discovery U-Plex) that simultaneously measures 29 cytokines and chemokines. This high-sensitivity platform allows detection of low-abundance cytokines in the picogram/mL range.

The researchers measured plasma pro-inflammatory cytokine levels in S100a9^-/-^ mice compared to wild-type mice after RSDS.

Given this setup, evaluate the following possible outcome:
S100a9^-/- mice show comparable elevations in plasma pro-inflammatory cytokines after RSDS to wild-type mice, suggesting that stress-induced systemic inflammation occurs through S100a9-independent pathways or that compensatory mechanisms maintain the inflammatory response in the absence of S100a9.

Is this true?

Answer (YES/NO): NO